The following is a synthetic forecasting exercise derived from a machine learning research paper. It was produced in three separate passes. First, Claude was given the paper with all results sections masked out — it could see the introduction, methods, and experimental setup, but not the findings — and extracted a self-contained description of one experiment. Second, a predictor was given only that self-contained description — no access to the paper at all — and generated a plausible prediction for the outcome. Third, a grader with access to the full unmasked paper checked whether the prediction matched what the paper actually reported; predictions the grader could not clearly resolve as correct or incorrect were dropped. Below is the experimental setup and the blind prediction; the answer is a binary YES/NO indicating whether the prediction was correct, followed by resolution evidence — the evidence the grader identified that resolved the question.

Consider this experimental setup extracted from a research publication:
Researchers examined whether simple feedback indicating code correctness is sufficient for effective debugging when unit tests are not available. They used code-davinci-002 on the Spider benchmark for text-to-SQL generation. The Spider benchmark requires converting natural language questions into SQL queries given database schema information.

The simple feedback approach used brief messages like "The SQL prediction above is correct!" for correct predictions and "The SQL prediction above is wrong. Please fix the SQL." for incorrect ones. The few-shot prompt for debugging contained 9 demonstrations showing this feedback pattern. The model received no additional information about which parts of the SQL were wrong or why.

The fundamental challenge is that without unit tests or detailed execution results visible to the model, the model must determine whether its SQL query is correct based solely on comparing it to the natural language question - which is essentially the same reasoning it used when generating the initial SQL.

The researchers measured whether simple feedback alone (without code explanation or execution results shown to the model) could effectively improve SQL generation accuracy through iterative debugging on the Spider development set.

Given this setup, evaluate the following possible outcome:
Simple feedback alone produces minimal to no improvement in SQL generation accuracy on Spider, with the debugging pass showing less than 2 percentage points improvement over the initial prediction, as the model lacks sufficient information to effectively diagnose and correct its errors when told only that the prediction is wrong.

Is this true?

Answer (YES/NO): YES